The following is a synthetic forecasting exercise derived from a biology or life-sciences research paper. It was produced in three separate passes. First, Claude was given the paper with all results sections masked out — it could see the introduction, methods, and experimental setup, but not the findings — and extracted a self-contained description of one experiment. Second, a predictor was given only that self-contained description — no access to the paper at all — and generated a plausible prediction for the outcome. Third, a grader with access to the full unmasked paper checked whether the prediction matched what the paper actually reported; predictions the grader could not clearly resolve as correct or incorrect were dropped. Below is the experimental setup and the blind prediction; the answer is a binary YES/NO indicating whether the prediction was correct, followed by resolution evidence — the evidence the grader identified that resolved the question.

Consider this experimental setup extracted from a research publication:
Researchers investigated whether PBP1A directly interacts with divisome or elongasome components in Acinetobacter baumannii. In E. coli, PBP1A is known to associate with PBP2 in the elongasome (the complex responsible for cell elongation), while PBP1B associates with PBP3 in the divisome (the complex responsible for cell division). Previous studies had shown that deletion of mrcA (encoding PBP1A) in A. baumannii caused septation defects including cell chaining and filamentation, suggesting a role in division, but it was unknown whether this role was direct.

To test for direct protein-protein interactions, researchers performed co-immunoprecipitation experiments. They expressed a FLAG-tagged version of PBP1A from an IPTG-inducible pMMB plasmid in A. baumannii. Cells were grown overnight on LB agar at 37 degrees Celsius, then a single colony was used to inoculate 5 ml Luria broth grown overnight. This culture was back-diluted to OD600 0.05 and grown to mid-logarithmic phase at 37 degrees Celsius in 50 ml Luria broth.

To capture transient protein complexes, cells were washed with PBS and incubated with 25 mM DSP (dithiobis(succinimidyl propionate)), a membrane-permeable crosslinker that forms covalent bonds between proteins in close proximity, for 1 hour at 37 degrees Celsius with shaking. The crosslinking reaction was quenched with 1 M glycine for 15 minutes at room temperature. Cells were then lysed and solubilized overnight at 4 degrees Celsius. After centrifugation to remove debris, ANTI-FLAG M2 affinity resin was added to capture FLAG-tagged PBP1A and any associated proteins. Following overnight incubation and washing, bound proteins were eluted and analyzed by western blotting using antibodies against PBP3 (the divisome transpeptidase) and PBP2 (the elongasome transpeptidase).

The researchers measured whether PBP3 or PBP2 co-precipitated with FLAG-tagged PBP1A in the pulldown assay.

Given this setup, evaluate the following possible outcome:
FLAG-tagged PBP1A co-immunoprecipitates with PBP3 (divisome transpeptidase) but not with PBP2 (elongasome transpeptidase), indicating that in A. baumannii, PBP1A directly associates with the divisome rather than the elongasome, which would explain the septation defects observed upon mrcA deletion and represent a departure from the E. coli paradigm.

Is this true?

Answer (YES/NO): YES